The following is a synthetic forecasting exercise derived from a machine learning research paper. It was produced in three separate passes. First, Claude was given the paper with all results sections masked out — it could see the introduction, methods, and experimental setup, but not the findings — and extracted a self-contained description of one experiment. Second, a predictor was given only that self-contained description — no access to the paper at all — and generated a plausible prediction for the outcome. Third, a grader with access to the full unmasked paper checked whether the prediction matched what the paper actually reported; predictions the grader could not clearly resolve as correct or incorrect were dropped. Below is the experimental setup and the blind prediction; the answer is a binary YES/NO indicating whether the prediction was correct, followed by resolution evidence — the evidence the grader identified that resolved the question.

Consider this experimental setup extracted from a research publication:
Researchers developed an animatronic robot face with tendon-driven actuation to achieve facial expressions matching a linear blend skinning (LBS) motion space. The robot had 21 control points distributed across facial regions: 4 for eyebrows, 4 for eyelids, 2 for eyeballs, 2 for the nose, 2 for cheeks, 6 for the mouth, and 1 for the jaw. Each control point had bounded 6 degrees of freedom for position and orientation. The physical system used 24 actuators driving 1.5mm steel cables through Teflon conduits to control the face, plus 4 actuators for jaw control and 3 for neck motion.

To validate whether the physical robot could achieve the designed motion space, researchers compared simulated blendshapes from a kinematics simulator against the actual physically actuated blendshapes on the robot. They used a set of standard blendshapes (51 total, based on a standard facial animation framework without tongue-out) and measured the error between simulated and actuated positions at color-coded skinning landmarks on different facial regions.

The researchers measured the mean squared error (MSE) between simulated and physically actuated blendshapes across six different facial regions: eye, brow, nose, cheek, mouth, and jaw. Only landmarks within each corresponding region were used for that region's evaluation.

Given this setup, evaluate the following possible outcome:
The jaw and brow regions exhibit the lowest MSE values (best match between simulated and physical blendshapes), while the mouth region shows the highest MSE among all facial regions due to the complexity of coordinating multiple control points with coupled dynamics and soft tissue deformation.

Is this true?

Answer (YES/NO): NO